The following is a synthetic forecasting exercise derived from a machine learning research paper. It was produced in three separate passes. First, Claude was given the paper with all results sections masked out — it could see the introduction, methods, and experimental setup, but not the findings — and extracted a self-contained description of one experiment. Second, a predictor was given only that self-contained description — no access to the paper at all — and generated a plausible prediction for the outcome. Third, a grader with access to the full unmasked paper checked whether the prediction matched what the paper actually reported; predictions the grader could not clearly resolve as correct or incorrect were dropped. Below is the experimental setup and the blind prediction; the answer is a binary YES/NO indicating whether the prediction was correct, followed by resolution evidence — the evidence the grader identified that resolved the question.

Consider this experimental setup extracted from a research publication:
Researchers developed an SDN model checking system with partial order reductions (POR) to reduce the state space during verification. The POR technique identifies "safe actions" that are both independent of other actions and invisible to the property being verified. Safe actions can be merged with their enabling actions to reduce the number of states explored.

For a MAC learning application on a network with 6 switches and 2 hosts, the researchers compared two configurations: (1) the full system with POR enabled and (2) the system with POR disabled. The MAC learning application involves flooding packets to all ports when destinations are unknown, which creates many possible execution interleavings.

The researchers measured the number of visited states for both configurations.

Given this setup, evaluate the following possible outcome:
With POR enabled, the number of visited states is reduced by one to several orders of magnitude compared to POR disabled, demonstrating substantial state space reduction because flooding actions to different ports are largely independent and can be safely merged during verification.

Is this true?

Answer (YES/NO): YES